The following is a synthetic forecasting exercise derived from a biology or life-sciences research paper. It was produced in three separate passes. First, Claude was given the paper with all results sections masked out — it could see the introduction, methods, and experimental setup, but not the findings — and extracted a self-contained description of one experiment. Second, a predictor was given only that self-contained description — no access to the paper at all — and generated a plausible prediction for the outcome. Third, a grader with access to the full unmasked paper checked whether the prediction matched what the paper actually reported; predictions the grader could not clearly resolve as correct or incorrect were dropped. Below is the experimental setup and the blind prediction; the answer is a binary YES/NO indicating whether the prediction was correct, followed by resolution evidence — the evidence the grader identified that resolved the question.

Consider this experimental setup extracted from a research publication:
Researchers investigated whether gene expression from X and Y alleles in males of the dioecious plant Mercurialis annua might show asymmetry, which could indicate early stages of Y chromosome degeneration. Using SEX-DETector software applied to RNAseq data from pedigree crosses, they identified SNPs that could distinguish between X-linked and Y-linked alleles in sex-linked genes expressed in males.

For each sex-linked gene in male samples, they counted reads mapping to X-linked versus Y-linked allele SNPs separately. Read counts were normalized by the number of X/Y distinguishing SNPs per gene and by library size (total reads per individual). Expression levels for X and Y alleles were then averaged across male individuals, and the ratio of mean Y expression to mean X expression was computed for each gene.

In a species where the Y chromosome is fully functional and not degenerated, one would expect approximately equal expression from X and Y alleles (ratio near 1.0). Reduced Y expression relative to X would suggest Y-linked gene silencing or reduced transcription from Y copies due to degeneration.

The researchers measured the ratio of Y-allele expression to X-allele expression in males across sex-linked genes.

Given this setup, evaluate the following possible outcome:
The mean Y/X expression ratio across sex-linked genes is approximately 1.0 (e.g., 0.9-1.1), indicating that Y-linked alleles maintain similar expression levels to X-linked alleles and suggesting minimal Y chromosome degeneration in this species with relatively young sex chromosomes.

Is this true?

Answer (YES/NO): NO